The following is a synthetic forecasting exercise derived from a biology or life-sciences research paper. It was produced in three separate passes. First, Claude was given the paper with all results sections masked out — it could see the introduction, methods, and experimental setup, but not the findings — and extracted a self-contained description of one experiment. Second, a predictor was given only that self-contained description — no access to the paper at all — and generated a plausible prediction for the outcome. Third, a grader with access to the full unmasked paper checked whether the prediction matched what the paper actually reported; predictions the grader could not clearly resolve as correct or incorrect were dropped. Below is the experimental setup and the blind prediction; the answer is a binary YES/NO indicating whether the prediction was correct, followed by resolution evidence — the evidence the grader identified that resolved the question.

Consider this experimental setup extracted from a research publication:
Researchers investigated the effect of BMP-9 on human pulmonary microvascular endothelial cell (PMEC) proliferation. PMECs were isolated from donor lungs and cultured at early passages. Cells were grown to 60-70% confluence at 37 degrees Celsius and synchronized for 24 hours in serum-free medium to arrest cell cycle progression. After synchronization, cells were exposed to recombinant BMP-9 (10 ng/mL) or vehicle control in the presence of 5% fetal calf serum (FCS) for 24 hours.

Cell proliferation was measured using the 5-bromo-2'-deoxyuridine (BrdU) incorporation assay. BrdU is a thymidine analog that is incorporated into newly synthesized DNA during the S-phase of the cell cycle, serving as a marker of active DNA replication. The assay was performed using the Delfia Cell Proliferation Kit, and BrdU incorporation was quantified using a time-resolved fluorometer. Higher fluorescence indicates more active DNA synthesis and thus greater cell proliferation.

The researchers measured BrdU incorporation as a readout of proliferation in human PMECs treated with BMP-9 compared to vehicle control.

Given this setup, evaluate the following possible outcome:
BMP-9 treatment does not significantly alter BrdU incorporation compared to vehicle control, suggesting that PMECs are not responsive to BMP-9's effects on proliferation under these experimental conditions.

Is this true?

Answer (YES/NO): NO